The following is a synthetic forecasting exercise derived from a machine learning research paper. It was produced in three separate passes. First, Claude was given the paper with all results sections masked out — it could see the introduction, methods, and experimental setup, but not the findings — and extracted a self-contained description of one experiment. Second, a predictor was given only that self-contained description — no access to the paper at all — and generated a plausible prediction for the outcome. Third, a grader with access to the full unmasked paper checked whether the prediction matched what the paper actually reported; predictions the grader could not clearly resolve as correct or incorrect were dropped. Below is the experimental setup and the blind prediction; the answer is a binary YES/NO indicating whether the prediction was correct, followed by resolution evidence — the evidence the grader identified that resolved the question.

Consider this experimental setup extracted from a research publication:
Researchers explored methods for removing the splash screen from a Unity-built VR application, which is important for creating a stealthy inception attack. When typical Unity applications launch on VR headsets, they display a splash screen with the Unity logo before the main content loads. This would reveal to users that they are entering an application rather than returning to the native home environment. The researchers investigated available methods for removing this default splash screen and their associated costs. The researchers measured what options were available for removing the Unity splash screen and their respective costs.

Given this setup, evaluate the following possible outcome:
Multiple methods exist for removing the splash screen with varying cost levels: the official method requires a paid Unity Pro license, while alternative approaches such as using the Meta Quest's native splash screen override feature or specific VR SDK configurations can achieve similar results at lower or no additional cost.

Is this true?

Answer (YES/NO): NO